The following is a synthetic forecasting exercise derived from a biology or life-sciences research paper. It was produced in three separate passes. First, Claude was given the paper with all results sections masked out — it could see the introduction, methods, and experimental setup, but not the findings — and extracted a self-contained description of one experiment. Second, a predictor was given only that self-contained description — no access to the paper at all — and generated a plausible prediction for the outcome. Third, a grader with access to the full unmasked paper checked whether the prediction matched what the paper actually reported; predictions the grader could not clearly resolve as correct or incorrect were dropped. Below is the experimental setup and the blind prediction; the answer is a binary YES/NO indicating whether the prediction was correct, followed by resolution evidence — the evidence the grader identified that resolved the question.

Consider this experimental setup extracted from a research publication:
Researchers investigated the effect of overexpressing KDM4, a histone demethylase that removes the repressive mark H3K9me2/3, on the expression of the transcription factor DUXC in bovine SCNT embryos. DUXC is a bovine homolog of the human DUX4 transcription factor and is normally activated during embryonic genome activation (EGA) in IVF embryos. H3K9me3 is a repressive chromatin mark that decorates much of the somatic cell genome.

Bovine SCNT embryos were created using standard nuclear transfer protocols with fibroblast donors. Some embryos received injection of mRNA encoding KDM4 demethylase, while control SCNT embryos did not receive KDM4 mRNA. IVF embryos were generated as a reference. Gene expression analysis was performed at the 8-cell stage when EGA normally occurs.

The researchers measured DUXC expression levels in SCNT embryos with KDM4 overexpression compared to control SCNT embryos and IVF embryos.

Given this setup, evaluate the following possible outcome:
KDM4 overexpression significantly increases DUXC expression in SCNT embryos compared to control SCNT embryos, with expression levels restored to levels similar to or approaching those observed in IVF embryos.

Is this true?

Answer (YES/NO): NO